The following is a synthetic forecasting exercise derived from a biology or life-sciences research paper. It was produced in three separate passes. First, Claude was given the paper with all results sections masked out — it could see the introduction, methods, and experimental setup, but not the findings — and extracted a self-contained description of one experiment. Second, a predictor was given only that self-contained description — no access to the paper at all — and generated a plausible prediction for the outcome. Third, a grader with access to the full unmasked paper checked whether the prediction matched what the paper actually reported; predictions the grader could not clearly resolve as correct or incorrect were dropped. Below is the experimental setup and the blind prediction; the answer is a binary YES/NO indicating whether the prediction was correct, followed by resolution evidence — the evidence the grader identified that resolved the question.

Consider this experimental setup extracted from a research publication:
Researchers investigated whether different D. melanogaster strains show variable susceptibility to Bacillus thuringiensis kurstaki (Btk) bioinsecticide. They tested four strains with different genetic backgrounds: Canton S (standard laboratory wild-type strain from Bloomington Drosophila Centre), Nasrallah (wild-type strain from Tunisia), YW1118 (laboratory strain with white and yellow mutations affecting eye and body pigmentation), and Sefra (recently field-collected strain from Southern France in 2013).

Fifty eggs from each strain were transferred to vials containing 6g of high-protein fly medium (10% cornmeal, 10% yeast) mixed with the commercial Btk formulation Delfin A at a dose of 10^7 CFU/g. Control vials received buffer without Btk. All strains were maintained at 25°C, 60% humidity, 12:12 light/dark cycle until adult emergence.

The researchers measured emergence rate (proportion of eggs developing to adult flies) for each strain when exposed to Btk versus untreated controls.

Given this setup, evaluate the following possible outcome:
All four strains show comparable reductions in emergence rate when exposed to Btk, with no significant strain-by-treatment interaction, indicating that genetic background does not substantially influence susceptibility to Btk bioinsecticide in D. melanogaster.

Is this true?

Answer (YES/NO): NO